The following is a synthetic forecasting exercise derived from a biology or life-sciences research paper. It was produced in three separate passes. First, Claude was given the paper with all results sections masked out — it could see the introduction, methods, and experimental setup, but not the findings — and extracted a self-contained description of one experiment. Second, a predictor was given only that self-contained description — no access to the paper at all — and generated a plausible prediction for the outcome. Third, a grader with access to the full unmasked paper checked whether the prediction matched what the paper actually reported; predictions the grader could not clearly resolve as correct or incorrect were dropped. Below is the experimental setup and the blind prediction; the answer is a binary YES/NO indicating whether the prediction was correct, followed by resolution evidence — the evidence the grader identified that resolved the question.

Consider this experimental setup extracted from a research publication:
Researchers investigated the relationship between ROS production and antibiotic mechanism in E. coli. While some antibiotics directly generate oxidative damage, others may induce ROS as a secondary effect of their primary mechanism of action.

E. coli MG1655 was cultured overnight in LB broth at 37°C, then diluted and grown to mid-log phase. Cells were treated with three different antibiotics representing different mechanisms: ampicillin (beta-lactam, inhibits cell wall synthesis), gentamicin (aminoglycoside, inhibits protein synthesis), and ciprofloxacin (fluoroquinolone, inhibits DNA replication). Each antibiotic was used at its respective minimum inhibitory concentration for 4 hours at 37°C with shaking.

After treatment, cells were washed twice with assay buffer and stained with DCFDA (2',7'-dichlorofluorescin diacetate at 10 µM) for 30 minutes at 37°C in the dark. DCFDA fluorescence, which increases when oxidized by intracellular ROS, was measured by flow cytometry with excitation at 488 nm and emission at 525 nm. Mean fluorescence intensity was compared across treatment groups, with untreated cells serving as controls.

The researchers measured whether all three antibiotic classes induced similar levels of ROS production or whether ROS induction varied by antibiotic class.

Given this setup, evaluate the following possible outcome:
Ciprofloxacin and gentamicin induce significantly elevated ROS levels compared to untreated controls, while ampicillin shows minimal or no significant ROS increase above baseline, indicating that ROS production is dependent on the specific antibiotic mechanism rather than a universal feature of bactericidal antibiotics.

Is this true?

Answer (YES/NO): NO